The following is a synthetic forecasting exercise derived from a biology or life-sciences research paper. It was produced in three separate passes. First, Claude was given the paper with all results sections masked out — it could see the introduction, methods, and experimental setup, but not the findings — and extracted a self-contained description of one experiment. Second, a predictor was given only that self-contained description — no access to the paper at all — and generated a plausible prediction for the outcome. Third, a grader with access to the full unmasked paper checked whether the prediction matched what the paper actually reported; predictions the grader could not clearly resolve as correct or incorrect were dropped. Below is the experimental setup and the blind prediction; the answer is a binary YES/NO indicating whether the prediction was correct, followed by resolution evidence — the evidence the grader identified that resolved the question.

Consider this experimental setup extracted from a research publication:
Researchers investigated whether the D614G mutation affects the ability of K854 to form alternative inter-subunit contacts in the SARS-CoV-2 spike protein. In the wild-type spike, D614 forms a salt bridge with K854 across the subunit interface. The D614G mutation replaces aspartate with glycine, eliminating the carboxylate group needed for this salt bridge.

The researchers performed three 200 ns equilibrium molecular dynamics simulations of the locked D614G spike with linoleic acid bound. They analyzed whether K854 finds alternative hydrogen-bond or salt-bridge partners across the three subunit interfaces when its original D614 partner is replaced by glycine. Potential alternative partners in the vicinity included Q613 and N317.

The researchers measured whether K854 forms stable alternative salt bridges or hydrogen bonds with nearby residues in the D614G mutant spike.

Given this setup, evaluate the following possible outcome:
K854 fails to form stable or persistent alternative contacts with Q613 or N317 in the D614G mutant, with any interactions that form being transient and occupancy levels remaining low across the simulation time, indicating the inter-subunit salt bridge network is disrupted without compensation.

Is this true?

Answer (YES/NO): YES